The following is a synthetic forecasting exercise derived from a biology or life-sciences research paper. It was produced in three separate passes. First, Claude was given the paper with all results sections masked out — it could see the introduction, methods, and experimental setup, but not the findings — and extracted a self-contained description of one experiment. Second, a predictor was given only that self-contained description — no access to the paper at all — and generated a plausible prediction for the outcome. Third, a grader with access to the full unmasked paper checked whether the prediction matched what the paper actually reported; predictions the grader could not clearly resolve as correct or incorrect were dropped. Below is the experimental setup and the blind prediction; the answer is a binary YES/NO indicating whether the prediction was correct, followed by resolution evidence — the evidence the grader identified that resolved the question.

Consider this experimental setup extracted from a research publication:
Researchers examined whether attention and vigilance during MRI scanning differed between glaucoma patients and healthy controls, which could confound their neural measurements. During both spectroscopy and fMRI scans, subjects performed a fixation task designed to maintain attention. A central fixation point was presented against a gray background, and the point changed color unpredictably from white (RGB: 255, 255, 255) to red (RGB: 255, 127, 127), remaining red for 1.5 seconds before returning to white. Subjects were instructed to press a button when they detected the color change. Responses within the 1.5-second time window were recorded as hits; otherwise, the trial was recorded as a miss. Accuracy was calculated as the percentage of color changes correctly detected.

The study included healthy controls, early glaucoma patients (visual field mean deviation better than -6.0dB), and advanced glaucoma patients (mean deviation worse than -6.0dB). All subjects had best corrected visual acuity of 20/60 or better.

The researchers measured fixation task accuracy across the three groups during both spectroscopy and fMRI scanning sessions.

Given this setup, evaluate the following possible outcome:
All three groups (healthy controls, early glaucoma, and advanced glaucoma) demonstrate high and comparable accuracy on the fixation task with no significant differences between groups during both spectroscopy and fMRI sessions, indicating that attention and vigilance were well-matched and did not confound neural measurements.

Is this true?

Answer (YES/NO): YES